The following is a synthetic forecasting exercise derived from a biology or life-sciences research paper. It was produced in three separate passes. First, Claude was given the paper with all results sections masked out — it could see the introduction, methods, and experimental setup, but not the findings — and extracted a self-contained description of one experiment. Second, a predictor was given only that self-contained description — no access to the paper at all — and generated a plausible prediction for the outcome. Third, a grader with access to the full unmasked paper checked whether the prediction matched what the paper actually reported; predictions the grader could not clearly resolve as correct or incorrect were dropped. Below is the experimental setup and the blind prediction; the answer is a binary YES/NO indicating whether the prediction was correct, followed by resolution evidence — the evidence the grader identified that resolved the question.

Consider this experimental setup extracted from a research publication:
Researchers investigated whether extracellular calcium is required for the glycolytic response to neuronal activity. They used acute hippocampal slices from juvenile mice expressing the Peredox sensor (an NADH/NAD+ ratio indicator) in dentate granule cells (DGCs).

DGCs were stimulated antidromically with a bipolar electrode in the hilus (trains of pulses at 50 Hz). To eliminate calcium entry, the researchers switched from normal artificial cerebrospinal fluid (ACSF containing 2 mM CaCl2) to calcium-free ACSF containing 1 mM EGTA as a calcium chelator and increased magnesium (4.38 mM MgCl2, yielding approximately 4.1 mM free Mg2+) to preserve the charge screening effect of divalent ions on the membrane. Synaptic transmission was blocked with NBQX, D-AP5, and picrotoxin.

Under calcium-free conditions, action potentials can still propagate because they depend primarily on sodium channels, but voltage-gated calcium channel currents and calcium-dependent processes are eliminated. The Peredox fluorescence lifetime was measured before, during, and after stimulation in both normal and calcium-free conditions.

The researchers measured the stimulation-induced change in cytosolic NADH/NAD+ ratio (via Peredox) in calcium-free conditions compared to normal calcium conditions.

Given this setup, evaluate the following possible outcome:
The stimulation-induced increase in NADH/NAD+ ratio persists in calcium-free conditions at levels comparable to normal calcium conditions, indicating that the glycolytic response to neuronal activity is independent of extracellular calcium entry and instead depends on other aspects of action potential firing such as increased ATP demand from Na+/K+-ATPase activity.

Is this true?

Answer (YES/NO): NO